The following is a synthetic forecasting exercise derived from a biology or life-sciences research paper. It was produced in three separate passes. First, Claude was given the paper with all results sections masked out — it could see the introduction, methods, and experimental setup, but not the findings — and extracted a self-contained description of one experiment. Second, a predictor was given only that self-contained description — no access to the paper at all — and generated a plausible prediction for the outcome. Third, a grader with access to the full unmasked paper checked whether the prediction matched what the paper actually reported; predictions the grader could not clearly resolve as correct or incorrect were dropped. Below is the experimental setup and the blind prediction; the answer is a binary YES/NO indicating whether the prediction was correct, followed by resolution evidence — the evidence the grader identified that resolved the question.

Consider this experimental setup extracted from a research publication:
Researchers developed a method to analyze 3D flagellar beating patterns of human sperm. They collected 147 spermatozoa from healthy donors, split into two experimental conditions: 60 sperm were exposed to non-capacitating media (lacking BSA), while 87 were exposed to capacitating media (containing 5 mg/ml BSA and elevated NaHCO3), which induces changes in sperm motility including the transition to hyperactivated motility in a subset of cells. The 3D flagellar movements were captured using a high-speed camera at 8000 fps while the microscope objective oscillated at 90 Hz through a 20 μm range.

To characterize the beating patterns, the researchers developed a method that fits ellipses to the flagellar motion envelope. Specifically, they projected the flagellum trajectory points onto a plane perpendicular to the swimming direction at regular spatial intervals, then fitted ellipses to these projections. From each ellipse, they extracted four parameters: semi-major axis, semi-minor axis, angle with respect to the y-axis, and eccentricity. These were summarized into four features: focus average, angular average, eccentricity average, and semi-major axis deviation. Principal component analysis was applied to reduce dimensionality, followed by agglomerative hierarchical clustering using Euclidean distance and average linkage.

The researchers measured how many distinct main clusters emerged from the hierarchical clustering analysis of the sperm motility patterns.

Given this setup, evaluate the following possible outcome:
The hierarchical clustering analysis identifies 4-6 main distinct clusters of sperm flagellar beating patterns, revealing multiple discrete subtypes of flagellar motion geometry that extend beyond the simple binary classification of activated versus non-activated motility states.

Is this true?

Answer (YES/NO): NO